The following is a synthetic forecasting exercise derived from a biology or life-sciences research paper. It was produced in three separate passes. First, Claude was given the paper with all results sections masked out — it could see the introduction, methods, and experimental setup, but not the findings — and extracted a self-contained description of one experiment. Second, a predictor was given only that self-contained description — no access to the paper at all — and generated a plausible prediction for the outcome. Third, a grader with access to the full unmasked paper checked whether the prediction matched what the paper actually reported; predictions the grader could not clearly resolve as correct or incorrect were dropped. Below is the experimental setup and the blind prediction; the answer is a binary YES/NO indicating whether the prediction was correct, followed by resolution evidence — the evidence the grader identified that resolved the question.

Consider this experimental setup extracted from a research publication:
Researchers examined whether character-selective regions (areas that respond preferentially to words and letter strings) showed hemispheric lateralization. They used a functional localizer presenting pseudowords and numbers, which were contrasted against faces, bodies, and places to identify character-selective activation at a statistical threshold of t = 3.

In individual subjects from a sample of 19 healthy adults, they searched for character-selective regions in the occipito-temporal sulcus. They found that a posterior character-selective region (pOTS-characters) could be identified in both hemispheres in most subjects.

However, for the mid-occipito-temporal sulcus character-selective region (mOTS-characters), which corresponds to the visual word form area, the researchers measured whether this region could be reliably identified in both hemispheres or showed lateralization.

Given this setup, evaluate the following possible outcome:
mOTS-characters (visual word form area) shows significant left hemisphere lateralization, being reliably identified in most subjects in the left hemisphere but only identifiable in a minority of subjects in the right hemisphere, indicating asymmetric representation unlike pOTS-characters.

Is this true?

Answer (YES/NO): YES